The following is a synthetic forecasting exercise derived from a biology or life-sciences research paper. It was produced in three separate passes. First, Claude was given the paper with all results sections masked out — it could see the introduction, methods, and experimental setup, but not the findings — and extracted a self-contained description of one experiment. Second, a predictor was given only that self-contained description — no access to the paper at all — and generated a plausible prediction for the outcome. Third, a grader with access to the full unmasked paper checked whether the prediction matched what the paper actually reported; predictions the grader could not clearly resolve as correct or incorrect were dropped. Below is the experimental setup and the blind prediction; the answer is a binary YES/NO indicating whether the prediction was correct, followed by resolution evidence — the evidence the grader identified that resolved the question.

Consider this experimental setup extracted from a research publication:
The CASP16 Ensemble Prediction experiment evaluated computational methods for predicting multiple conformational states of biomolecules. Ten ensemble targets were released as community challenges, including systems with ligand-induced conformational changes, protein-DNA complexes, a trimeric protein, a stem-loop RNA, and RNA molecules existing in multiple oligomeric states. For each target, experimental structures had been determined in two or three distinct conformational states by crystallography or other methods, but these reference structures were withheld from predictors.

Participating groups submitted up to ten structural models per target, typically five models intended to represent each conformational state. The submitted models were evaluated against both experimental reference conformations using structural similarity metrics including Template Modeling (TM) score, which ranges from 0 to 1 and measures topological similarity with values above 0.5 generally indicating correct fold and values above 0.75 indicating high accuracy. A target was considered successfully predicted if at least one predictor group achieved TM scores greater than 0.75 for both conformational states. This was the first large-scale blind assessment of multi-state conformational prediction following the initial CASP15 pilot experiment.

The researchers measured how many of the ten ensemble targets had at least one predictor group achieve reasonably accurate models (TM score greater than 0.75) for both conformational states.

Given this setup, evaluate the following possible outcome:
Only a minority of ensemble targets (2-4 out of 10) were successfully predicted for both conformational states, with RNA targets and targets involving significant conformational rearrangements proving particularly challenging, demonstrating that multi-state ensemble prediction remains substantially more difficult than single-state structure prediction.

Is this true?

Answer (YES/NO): NO